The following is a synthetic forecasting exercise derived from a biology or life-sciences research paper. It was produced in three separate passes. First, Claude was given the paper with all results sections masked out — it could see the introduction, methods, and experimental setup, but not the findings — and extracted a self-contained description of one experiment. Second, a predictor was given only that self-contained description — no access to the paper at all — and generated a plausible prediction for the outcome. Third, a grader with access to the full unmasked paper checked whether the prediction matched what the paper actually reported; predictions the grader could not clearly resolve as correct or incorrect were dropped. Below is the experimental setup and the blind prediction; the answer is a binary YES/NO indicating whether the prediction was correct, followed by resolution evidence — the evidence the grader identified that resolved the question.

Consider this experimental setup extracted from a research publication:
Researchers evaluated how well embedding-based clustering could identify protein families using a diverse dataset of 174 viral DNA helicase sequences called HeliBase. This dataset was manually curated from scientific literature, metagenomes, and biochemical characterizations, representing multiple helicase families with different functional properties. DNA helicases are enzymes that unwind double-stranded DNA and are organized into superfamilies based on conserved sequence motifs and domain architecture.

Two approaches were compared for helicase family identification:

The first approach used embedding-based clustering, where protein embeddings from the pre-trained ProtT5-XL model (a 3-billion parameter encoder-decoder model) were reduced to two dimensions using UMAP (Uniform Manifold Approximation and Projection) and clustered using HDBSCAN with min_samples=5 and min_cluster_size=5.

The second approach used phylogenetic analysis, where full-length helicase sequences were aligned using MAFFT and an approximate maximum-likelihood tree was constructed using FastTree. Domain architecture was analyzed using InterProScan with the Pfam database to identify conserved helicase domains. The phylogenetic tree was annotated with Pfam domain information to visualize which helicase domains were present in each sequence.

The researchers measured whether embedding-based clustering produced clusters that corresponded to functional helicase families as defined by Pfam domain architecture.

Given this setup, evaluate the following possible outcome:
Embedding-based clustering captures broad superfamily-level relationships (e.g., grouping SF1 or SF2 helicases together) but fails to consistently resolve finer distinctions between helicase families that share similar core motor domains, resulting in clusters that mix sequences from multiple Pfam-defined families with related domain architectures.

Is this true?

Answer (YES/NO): NO